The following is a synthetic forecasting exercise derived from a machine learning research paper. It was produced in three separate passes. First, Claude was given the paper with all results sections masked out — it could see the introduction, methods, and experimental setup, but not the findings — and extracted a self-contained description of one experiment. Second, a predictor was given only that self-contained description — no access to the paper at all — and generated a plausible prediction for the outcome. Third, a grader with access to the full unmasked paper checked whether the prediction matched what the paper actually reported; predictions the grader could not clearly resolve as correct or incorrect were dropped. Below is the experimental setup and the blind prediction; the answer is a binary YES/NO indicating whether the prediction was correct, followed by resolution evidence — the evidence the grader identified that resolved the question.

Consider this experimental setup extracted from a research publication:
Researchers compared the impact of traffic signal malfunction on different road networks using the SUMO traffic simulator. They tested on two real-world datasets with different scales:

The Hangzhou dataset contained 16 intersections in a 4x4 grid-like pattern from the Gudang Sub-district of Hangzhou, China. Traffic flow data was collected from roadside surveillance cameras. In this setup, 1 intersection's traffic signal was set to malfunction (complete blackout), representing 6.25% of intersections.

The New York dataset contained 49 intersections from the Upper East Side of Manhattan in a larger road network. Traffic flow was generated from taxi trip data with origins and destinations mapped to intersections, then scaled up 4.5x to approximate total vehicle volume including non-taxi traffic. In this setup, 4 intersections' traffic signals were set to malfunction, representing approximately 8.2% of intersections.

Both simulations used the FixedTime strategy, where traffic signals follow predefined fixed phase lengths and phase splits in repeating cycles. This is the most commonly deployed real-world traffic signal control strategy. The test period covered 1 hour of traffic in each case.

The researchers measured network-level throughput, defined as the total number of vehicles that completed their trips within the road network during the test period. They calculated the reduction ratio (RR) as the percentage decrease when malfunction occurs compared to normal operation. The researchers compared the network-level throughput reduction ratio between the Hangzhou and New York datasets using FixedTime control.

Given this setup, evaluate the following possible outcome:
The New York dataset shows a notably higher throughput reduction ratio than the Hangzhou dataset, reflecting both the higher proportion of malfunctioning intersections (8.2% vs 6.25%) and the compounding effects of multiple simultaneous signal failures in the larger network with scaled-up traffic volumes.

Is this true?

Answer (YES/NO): YES